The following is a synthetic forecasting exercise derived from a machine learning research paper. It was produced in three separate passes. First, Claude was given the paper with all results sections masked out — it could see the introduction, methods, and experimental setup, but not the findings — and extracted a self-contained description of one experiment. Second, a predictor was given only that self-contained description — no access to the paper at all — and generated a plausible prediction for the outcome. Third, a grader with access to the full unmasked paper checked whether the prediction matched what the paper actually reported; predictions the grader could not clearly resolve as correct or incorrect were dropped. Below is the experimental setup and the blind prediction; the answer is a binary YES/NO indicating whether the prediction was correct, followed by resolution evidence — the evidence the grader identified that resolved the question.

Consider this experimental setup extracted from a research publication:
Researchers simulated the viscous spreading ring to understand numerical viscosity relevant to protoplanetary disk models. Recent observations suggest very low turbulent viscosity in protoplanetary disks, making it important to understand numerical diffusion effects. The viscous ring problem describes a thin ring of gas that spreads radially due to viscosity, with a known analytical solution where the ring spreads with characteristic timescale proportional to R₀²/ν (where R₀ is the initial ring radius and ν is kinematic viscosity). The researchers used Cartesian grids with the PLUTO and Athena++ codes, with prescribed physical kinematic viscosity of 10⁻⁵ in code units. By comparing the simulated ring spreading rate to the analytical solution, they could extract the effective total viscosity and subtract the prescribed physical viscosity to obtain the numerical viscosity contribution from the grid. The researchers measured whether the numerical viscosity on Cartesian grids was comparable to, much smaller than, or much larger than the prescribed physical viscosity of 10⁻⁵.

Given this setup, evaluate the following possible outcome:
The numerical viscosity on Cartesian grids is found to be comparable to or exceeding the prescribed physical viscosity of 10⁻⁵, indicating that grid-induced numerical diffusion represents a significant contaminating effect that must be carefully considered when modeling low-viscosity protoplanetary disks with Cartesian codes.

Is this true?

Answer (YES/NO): NO